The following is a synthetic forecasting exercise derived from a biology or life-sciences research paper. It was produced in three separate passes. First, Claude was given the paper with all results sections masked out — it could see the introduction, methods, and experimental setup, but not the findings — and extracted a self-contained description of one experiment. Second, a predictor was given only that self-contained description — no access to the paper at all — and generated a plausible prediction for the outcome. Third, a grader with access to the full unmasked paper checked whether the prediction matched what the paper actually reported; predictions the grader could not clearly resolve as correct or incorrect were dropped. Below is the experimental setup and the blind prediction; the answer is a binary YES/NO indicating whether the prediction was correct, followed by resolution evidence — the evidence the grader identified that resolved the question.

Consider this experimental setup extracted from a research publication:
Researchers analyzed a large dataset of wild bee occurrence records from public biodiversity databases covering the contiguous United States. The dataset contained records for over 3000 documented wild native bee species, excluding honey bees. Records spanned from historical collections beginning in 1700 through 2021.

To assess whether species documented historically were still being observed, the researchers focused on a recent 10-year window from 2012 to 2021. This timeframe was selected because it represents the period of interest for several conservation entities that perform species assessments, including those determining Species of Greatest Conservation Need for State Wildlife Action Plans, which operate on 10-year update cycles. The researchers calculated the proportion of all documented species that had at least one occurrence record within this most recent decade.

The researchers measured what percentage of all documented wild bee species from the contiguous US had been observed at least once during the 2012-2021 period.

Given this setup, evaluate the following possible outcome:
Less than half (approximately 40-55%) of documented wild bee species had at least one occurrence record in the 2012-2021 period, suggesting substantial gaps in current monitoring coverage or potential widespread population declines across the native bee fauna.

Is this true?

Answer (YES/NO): YES